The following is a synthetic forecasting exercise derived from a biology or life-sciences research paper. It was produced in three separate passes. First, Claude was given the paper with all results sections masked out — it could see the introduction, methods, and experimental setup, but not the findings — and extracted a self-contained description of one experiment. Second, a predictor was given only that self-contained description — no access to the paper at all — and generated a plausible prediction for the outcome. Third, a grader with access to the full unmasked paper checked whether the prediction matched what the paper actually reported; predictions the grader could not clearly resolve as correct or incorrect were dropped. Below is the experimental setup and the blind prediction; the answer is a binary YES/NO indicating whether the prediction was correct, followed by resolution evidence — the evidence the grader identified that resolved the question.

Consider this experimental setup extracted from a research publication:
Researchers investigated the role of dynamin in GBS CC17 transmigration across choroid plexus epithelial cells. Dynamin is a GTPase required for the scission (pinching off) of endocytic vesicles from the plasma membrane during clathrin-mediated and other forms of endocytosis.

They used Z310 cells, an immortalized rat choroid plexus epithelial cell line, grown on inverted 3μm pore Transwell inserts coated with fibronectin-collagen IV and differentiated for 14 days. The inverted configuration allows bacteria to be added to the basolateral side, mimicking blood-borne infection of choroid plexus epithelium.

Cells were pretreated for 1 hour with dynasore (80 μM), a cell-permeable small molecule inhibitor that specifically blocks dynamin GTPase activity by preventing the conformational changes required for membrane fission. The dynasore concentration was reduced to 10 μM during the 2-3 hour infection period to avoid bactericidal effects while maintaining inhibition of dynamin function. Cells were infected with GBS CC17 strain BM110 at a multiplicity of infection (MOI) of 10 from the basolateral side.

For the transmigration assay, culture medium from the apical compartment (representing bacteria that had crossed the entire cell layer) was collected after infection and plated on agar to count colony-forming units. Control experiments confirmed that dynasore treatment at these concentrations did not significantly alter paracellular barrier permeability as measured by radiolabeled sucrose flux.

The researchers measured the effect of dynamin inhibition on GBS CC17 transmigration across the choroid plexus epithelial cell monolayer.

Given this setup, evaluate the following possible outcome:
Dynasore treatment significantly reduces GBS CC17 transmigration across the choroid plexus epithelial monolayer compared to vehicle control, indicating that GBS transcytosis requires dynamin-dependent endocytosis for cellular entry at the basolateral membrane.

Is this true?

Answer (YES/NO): YES